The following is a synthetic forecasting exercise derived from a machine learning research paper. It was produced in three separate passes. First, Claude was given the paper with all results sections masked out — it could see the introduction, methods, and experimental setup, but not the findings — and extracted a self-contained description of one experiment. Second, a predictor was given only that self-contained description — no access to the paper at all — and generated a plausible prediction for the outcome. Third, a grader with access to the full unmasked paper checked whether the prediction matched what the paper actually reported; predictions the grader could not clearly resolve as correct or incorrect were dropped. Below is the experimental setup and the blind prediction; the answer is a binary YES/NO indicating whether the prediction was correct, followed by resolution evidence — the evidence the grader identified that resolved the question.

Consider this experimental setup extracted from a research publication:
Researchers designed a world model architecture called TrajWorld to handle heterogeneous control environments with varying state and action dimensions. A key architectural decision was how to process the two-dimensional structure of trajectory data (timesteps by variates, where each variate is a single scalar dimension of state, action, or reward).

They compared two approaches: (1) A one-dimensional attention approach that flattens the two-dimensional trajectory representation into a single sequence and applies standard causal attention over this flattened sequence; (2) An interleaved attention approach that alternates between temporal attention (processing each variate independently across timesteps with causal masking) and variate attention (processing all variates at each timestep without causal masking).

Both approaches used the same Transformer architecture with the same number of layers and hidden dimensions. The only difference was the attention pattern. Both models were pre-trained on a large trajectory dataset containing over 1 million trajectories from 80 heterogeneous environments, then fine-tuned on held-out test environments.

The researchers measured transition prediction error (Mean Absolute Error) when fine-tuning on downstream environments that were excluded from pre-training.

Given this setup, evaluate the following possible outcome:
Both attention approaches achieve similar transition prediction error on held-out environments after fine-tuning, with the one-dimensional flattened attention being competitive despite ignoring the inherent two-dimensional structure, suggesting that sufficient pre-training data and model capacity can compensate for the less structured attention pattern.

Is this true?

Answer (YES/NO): NO